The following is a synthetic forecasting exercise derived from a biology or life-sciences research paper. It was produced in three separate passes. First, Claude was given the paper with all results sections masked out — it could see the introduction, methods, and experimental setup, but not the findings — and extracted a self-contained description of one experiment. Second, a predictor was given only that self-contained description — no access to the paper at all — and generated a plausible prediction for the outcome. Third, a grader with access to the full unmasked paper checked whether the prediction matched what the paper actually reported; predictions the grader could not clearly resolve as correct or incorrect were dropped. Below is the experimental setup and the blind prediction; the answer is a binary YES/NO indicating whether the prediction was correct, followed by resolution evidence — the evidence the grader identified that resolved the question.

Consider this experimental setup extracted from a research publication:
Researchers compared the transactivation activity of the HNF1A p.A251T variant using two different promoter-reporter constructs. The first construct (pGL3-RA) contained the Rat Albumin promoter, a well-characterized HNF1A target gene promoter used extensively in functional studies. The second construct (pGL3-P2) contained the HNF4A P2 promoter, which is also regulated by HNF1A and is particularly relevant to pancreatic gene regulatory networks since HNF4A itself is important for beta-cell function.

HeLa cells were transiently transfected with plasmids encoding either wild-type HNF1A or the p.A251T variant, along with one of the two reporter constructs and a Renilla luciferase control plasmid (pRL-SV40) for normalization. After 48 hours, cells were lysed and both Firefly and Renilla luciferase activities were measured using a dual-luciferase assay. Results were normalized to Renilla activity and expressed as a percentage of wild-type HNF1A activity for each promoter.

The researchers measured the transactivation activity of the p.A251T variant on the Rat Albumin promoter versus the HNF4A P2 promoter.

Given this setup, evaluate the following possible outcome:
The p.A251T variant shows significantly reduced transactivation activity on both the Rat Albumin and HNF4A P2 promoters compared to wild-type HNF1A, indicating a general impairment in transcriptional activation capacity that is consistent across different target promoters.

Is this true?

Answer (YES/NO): NO